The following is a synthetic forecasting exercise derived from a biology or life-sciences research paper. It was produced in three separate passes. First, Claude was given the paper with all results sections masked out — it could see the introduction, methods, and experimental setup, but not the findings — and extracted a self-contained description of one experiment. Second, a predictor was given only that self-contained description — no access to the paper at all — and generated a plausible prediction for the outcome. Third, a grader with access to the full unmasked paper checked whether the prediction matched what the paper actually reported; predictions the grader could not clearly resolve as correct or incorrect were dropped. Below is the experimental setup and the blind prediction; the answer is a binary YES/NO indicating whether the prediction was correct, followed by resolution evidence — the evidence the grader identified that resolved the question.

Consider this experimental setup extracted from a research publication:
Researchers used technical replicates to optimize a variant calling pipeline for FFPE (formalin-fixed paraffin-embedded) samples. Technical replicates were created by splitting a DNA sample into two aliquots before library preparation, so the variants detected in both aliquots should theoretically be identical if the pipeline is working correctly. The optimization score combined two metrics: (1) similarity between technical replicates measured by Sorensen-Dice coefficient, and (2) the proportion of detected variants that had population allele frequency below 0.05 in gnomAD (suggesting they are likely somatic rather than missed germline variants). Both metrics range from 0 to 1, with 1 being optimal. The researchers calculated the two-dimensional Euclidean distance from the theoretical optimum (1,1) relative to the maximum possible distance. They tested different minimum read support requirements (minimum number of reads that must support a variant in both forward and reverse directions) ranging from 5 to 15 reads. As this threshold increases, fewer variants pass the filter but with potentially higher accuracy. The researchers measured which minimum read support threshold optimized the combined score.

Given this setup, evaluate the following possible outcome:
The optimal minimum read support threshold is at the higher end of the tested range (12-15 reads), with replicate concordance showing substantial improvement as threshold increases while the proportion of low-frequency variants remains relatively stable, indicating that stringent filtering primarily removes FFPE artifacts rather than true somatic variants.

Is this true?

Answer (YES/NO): NO